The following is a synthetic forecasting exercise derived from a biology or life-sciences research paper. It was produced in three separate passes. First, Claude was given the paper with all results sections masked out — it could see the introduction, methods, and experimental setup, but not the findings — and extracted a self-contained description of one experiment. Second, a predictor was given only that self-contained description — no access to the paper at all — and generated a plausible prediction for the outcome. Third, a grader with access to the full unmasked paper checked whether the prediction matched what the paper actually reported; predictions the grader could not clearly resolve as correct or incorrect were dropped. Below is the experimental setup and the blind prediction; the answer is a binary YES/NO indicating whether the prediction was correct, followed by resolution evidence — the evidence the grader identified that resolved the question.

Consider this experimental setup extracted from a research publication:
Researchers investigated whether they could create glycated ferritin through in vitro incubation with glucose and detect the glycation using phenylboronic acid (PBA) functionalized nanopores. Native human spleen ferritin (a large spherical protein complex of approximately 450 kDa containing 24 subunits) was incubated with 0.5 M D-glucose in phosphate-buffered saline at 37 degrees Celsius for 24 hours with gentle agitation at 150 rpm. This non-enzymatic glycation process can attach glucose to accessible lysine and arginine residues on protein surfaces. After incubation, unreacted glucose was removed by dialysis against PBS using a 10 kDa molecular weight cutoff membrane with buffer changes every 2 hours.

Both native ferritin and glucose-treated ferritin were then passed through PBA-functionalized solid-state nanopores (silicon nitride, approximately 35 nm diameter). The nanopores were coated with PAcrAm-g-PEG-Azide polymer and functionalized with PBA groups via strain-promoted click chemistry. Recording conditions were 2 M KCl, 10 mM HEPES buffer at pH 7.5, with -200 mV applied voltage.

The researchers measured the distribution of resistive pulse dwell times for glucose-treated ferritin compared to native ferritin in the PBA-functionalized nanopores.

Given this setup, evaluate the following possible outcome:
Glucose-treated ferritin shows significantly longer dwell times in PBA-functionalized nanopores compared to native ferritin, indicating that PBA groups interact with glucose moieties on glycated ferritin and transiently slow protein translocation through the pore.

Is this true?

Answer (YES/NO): YES